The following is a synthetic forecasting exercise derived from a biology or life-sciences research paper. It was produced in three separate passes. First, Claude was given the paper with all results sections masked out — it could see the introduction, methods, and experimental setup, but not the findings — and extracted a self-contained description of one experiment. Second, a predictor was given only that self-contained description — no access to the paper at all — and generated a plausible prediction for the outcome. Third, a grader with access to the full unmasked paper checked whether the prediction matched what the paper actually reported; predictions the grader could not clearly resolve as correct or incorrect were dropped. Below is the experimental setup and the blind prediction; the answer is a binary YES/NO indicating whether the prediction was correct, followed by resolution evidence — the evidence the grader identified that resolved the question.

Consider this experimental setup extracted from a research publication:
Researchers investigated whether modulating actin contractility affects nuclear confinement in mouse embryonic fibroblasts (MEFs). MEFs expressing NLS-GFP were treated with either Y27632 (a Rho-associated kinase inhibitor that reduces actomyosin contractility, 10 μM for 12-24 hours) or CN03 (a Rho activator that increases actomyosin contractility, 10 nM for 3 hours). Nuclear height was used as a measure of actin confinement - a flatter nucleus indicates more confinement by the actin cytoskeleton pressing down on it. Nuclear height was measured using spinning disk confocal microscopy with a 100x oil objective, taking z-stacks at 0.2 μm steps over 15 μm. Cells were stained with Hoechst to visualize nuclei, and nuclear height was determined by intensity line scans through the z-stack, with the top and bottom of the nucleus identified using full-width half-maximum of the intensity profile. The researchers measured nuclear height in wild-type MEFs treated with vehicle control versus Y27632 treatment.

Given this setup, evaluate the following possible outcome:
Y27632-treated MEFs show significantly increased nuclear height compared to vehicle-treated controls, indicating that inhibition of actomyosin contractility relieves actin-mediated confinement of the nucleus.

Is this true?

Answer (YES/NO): NO